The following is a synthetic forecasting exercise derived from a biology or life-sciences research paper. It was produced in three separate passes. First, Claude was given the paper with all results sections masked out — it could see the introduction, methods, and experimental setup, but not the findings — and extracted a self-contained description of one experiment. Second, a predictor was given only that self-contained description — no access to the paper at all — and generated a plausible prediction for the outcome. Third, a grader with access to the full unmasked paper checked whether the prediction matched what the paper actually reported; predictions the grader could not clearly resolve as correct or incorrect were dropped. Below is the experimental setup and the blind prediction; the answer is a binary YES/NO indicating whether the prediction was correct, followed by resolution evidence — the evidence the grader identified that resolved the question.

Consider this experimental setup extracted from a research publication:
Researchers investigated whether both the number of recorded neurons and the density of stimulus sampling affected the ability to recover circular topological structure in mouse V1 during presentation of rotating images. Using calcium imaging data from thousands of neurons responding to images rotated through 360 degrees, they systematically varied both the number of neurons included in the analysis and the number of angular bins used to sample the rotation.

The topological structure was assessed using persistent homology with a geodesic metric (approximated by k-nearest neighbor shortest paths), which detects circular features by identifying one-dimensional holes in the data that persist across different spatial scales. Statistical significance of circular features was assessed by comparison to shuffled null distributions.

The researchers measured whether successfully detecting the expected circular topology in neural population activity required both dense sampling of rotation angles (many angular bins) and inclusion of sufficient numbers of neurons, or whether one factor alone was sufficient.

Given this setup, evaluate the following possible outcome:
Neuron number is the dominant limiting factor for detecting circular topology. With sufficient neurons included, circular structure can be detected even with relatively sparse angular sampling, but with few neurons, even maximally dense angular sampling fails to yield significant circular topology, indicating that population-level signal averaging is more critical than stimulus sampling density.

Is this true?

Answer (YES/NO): NO